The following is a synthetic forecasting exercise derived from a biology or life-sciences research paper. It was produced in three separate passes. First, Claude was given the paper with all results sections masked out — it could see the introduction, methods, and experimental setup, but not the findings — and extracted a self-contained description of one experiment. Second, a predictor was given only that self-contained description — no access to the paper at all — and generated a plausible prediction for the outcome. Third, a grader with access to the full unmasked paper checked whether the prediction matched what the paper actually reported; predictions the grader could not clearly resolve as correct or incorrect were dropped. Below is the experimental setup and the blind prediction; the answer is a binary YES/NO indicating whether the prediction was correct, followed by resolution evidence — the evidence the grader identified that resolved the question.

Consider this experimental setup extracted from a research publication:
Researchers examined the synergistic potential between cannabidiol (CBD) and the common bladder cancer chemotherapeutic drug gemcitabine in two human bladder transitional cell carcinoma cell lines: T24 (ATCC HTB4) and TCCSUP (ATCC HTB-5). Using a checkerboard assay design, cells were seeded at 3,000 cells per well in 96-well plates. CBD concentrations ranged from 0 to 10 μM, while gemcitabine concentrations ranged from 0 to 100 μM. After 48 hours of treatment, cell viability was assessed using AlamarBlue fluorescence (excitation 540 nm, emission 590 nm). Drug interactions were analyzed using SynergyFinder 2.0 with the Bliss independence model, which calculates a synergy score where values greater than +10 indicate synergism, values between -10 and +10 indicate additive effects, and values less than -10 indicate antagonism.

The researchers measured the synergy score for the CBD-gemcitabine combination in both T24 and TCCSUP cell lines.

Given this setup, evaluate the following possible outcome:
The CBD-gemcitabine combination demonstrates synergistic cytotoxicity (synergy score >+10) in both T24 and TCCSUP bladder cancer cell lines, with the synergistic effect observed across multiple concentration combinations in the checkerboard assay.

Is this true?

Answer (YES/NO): NO